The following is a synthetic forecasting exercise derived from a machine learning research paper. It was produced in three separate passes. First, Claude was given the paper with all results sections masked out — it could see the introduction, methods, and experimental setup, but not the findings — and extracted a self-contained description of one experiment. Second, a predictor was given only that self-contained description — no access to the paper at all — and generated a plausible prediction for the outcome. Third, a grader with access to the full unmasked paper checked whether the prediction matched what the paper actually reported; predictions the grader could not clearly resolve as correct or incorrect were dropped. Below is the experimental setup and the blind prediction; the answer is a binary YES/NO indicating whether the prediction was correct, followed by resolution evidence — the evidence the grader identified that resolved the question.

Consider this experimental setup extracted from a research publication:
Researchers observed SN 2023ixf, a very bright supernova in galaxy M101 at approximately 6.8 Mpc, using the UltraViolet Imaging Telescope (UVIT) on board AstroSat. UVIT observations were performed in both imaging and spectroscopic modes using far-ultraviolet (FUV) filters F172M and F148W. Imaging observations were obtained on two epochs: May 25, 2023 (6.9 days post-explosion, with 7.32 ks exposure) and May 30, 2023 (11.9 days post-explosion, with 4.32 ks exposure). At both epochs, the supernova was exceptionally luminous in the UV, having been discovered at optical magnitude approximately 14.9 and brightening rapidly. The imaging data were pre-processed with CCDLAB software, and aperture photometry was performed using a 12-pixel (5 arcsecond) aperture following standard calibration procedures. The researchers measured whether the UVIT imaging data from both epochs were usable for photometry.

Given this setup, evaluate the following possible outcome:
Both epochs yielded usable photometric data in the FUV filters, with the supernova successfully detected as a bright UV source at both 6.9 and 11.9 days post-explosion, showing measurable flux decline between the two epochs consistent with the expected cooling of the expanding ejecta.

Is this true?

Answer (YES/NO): NO